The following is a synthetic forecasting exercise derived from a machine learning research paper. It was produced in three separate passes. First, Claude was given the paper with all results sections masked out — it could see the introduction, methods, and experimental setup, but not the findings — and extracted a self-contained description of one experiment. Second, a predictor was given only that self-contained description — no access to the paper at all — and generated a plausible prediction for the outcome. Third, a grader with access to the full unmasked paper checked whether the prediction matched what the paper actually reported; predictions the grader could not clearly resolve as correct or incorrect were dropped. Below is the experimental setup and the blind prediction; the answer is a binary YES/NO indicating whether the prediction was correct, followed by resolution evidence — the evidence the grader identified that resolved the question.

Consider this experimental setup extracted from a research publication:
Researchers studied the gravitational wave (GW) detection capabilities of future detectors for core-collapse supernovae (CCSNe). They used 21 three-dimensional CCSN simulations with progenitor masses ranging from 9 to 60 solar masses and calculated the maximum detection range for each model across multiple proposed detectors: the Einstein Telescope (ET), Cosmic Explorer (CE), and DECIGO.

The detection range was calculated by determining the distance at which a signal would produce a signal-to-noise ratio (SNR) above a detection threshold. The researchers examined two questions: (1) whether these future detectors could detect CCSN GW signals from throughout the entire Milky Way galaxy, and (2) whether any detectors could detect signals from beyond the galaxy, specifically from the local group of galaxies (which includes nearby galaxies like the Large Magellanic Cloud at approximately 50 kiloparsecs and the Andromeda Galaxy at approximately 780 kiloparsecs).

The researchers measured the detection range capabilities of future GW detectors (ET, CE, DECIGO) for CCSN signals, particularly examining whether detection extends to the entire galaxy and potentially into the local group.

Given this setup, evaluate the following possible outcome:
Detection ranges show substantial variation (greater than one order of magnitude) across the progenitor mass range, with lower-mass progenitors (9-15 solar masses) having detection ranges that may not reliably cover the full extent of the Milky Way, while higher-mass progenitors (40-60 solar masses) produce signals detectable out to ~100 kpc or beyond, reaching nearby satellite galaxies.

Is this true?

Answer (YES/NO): NO